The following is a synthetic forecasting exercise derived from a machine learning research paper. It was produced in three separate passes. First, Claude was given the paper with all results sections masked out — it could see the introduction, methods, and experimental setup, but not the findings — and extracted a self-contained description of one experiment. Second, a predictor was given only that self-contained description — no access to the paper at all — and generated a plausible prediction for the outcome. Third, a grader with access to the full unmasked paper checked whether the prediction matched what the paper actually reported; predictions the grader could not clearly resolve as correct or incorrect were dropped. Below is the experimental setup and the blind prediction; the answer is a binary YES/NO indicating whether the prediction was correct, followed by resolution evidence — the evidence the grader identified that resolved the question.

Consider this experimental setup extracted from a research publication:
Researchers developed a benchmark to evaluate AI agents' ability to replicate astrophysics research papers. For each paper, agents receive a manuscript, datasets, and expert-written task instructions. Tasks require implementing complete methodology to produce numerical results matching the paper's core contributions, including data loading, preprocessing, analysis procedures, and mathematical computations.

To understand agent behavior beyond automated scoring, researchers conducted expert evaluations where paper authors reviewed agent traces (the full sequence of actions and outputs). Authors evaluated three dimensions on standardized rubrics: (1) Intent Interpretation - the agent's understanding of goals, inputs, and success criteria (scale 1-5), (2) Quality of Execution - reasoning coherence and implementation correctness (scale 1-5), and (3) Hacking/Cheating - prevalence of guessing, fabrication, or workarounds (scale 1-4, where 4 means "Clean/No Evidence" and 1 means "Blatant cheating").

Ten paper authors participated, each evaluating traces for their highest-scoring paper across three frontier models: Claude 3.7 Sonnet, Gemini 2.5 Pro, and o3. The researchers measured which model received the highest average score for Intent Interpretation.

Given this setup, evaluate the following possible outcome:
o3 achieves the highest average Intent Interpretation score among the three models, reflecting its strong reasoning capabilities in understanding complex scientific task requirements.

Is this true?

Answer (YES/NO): NO